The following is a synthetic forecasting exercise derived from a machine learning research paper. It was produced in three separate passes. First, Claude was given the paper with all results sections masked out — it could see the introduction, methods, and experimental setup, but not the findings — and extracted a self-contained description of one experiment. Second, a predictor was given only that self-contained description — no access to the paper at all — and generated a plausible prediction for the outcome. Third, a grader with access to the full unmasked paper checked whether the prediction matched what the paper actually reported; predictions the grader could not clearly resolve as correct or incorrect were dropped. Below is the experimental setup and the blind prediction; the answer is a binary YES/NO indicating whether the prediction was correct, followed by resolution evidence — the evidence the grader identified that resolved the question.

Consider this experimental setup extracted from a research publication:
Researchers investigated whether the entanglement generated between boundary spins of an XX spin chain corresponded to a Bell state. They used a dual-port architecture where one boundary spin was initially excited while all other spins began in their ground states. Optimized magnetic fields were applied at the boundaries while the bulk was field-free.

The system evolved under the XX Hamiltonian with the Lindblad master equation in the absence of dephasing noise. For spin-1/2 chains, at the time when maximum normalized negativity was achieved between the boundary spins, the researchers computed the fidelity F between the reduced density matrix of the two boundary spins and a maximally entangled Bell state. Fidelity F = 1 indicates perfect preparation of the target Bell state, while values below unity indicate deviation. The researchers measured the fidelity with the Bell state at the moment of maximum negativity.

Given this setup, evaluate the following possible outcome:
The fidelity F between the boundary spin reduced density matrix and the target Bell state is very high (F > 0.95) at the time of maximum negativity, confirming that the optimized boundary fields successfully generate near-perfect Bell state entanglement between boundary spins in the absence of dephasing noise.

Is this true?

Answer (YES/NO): YES